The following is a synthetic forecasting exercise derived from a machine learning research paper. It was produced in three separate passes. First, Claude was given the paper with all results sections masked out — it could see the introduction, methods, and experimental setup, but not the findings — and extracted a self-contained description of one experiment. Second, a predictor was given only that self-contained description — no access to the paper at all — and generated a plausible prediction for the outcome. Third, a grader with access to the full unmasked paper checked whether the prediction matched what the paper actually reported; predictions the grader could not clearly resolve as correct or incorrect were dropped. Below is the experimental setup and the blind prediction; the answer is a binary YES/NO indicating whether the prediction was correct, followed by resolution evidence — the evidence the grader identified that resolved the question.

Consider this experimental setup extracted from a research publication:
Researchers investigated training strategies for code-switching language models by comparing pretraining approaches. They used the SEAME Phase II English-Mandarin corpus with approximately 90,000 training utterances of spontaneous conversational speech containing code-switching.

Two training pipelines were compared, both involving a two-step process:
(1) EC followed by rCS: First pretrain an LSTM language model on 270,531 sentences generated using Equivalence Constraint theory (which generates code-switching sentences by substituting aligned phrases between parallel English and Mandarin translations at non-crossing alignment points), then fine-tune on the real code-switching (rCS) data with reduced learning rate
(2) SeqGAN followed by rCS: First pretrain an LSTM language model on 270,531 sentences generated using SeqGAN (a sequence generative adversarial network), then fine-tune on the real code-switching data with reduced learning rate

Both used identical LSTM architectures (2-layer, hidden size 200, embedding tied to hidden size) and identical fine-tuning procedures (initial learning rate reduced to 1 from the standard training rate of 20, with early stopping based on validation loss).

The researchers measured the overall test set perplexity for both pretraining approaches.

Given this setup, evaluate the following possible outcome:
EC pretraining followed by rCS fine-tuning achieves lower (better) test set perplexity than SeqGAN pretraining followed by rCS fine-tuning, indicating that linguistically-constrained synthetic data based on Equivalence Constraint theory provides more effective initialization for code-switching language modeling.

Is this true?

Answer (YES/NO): YES